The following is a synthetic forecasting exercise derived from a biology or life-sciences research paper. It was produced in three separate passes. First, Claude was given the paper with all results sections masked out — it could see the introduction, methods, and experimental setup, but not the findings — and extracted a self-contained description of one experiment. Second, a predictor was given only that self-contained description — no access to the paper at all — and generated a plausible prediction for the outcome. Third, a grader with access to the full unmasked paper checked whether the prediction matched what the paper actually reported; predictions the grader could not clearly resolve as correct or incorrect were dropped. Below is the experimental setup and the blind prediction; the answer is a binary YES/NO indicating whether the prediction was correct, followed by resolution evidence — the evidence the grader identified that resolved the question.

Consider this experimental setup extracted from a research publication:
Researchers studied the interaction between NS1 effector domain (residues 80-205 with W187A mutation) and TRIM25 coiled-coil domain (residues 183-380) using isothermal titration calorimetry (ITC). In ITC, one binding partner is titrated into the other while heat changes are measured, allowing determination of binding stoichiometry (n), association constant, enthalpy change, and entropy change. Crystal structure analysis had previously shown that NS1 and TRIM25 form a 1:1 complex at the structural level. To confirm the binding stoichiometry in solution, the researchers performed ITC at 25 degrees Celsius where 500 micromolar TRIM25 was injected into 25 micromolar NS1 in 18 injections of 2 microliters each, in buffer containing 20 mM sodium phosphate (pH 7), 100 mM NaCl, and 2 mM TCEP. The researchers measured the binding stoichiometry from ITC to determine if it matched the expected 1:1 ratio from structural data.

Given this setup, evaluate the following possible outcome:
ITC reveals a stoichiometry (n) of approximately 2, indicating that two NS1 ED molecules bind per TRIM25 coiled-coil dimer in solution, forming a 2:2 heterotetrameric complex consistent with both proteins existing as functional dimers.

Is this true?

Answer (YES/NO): NO